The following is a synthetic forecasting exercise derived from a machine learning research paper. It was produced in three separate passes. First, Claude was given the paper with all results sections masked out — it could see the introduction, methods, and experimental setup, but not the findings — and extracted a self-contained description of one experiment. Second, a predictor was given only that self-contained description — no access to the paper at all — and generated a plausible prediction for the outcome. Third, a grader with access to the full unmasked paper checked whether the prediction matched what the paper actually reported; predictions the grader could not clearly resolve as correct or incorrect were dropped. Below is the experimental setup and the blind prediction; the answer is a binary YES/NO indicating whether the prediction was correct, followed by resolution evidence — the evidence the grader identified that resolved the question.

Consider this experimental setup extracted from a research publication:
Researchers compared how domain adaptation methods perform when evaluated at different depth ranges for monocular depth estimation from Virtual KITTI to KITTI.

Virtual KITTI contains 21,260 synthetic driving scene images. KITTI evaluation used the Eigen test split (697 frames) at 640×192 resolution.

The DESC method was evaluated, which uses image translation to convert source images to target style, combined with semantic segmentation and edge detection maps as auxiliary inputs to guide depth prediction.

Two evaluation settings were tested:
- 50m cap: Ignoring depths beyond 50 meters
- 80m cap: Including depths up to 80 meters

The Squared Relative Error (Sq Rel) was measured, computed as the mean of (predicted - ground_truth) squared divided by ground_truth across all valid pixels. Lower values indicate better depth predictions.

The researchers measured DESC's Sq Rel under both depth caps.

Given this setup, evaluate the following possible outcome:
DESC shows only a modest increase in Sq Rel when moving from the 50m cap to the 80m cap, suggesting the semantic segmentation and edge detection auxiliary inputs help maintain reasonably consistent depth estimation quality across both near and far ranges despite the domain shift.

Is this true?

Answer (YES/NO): NO